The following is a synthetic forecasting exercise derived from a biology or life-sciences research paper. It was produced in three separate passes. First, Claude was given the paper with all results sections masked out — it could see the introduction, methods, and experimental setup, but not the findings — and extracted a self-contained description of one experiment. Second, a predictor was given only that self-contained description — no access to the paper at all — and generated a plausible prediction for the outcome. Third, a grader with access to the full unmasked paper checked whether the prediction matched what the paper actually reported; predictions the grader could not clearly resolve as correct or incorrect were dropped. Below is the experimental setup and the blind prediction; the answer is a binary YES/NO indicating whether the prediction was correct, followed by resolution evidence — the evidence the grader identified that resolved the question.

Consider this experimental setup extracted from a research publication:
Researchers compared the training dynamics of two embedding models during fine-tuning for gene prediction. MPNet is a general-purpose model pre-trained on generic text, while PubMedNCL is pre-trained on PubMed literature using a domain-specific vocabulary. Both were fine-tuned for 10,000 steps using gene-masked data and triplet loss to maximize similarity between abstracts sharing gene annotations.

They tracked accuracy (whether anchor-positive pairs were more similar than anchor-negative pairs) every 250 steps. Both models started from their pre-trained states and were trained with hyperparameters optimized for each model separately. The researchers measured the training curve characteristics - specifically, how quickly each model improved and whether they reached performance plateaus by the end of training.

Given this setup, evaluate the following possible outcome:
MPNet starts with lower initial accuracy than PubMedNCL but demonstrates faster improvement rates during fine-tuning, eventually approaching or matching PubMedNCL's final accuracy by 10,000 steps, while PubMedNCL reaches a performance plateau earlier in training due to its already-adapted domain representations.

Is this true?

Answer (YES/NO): NO